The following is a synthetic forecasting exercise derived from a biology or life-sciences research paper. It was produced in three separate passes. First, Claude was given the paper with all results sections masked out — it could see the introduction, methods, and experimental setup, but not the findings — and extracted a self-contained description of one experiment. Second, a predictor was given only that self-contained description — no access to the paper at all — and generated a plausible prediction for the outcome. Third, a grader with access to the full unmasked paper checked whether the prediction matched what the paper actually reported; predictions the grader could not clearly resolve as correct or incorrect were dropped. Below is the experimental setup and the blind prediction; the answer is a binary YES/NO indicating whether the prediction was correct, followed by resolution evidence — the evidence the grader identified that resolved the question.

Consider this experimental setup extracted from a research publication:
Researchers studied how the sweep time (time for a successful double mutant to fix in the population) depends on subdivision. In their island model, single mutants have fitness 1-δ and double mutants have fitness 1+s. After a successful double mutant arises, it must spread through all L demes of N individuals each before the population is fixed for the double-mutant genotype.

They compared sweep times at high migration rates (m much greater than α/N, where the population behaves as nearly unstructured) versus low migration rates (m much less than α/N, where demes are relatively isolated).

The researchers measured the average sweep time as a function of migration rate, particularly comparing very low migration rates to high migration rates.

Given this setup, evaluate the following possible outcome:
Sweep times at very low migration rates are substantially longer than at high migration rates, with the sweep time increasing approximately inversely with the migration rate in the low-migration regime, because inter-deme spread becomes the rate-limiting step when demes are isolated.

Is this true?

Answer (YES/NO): YES